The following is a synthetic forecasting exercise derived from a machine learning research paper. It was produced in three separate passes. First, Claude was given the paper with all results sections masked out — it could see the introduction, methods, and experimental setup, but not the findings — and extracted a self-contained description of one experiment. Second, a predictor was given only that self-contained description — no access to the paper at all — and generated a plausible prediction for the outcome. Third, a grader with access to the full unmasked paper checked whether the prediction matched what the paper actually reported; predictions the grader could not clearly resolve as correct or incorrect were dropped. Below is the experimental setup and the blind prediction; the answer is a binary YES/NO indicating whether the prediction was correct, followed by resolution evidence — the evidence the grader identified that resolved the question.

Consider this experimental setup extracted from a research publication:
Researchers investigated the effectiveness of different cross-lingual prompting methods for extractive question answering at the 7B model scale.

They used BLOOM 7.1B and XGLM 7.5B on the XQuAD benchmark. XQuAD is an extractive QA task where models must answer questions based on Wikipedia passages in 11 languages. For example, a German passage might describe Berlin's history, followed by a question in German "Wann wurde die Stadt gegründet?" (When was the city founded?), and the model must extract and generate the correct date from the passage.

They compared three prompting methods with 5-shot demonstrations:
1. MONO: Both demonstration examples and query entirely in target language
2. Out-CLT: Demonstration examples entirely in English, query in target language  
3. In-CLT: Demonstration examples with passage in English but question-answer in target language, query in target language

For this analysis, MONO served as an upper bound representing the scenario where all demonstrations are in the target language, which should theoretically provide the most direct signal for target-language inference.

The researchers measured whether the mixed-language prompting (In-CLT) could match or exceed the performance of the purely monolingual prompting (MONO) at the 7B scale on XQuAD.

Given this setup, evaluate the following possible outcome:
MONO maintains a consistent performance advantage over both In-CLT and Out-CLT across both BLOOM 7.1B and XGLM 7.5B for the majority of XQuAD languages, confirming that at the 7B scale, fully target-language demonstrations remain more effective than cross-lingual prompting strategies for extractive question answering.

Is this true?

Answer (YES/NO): NO